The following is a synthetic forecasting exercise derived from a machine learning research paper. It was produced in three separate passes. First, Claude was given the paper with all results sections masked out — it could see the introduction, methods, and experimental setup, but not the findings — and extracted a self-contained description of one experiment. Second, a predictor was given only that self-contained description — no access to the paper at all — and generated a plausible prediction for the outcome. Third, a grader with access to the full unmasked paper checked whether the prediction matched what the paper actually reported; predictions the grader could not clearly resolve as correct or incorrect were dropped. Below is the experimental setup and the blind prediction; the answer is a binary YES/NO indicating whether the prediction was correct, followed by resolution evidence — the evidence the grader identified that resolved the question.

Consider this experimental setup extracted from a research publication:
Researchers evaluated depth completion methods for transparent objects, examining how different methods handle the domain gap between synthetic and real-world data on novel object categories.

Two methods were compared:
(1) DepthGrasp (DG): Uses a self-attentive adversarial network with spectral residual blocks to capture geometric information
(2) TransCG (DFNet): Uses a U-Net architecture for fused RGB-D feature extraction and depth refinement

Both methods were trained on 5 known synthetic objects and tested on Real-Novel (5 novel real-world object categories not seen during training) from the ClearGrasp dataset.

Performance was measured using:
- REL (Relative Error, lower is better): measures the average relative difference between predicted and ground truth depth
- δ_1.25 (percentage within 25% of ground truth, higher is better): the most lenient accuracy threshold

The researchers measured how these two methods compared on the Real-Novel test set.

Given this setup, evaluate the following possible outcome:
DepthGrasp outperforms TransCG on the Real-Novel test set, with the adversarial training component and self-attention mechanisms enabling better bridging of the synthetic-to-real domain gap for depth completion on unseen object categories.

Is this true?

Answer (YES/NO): YES